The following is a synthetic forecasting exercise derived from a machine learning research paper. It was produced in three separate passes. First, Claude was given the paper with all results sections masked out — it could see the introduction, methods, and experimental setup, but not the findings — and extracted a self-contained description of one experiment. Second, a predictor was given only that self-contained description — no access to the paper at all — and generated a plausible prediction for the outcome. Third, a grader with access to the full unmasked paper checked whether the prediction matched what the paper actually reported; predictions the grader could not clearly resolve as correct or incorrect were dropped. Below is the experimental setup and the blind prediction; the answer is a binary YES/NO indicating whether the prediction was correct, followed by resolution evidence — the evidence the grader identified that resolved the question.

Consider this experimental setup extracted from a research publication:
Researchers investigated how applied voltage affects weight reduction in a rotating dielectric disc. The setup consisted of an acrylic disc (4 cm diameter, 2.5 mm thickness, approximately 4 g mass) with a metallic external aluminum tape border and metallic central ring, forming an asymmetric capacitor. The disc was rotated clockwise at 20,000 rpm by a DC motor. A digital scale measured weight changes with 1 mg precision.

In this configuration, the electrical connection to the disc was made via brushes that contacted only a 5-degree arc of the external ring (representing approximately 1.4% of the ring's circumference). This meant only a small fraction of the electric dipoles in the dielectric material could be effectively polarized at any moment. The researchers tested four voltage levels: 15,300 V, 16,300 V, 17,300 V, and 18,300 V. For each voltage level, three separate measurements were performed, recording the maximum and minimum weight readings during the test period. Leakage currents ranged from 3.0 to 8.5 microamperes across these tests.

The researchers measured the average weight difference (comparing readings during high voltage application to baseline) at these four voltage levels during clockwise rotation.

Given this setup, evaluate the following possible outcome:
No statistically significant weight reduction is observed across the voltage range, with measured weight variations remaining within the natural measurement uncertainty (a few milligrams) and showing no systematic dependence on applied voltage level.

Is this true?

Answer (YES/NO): NO